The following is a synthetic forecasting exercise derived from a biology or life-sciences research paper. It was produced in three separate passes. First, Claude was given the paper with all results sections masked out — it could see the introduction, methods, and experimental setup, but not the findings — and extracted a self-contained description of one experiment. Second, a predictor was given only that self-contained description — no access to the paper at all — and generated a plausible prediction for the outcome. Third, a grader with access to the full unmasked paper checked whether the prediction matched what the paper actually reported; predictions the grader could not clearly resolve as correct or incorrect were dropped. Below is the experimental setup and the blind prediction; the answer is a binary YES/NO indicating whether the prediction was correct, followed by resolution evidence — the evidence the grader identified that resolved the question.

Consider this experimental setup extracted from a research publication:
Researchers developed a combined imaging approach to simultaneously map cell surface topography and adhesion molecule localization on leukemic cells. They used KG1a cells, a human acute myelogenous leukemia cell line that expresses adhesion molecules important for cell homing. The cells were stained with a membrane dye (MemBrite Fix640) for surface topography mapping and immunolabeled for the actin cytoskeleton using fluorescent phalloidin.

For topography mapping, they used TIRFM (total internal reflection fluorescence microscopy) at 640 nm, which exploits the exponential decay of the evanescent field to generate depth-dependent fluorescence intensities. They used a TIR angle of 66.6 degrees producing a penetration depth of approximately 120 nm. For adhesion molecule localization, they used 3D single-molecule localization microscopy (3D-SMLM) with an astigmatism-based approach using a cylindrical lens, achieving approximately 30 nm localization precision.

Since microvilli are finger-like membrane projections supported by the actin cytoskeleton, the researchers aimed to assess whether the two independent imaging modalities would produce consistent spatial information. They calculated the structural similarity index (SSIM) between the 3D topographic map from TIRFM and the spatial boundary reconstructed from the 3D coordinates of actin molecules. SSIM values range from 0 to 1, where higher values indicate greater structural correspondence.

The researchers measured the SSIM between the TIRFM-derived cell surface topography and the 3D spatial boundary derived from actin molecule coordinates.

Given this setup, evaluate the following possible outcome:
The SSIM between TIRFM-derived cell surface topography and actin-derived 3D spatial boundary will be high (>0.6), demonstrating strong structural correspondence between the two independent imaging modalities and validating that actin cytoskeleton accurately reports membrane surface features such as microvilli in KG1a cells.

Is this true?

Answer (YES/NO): NO